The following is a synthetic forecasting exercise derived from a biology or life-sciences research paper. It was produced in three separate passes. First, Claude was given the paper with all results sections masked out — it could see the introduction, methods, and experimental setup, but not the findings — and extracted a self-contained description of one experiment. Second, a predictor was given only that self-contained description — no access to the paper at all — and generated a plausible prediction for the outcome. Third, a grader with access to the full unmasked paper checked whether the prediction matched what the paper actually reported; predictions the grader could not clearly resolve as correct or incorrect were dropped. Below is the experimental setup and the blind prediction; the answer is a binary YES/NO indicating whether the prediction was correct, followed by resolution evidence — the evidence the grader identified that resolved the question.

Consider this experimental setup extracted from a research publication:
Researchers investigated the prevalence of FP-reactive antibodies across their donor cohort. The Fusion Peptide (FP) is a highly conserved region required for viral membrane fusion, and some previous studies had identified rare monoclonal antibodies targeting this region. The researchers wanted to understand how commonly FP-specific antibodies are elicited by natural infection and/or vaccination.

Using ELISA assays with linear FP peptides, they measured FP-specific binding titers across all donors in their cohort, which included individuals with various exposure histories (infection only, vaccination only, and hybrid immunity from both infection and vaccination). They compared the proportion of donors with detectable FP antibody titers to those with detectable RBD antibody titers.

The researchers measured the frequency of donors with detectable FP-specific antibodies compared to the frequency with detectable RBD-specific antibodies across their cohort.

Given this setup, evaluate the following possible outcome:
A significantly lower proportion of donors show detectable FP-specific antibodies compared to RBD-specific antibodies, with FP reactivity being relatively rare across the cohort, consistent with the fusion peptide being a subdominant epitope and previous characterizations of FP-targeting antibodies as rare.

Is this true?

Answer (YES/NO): YES